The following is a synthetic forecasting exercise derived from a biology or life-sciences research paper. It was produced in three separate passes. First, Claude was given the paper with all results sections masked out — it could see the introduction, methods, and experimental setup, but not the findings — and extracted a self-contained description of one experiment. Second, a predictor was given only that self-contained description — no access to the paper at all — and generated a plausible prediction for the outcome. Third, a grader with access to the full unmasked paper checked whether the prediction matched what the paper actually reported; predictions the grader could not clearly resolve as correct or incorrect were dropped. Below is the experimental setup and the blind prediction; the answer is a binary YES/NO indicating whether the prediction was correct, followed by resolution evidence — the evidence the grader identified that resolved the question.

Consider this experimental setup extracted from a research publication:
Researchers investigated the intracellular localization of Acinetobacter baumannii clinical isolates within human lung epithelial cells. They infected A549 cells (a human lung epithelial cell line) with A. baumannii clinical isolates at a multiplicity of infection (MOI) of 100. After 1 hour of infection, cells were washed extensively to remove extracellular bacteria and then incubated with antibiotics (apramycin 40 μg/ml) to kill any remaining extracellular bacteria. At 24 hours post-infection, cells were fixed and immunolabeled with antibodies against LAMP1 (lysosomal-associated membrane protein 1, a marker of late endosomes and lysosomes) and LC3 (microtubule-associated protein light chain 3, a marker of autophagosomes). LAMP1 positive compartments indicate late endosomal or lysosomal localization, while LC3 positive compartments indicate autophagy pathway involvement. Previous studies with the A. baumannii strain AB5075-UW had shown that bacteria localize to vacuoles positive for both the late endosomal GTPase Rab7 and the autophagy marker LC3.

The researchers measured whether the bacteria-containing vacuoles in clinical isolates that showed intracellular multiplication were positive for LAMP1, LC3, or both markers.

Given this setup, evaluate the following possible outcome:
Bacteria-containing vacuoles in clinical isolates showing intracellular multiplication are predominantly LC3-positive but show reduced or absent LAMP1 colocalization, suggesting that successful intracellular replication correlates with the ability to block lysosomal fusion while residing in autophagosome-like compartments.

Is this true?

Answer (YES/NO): NO